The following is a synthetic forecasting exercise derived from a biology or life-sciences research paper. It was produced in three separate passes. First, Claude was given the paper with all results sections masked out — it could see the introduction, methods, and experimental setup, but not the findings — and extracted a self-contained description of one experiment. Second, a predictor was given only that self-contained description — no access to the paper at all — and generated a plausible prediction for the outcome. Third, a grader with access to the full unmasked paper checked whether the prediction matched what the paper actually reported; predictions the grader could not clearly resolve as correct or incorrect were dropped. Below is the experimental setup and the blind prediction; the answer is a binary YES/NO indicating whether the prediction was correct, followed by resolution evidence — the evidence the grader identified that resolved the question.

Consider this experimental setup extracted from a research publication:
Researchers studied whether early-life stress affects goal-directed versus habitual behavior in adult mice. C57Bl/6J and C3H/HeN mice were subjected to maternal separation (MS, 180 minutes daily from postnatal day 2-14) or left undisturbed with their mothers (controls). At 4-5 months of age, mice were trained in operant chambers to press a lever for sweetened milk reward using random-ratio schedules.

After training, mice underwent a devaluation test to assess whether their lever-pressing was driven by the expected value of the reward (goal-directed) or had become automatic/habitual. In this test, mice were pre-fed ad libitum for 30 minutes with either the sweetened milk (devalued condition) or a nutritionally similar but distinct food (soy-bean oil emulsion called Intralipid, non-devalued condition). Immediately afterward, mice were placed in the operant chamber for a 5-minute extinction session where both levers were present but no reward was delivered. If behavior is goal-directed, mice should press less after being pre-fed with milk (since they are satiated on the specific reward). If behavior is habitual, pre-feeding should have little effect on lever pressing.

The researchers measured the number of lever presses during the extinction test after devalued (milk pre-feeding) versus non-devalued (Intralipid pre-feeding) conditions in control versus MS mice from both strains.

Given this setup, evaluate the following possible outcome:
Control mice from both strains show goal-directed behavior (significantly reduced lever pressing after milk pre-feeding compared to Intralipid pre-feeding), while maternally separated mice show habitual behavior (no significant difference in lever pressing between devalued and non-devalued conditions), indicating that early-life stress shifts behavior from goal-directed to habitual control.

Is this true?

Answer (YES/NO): NO